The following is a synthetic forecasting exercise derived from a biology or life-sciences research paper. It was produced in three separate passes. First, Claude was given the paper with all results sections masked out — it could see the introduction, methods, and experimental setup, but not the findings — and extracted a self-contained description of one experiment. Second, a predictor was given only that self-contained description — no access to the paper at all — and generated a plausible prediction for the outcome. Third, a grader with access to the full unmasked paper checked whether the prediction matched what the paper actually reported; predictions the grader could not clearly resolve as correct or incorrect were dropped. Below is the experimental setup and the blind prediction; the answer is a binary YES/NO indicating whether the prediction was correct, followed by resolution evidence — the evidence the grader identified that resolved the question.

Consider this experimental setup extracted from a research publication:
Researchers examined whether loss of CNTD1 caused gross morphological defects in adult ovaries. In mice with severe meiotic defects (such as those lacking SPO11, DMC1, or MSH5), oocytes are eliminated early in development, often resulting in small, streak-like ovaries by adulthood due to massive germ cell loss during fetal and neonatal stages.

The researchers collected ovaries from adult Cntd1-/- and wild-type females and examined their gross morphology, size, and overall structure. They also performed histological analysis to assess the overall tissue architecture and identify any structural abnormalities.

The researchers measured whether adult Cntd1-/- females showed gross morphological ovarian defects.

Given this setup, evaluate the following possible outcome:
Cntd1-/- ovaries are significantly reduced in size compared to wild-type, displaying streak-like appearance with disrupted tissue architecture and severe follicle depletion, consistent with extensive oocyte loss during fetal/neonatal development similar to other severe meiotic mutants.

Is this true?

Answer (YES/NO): NO